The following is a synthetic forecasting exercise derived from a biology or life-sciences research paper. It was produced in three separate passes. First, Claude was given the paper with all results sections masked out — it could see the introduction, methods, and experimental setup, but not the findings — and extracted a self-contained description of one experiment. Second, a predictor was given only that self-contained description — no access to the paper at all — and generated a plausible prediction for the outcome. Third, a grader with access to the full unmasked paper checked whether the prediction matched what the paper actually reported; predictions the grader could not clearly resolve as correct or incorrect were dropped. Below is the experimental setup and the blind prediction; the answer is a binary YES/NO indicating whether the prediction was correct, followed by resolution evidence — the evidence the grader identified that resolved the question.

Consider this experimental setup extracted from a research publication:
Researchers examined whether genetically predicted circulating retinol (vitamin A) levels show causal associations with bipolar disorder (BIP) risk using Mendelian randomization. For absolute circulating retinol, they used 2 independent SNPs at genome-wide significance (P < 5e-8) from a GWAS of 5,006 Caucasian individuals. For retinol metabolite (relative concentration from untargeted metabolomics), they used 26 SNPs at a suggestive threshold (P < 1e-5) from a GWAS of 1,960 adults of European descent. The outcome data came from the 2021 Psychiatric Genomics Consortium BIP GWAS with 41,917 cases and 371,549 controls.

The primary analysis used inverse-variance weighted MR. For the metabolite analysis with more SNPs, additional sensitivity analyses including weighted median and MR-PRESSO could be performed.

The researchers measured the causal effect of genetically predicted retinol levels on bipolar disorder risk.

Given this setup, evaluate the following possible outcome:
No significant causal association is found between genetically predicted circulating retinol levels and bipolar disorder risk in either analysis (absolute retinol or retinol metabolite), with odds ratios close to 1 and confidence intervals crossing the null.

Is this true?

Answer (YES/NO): YES